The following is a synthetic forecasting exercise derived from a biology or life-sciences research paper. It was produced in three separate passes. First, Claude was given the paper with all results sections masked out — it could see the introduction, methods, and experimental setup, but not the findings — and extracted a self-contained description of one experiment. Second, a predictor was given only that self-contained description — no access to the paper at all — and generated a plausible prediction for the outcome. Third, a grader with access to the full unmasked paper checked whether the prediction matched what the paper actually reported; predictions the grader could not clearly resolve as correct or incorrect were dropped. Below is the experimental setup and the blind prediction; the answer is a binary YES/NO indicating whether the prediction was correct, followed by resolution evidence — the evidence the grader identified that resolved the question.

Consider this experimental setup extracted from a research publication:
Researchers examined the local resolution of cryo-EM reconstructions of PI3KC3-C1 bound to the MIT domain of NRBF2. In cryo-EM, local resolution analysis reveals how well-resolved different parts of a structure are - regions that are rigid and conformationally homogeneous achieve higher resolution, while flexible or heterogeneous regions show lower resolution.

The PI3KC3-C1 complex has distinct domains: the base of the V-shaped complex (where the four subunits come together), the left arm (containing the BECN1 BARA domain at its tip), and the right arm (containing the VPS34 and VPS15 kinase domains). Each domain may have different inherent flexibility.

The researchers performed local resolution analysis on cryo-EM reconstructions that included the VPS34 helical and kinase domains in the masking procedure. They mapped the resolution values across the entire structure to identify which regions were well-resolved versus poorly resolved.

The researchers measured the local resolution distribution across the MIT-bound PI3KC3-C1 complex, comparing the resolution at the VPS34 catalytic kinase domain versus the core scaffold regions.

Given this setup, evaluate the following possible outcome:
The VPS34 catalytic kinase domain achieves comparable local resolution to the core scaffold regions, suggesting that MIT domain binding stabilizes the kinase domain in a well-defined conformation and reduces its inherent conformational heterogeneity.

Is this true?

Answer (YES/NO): NO